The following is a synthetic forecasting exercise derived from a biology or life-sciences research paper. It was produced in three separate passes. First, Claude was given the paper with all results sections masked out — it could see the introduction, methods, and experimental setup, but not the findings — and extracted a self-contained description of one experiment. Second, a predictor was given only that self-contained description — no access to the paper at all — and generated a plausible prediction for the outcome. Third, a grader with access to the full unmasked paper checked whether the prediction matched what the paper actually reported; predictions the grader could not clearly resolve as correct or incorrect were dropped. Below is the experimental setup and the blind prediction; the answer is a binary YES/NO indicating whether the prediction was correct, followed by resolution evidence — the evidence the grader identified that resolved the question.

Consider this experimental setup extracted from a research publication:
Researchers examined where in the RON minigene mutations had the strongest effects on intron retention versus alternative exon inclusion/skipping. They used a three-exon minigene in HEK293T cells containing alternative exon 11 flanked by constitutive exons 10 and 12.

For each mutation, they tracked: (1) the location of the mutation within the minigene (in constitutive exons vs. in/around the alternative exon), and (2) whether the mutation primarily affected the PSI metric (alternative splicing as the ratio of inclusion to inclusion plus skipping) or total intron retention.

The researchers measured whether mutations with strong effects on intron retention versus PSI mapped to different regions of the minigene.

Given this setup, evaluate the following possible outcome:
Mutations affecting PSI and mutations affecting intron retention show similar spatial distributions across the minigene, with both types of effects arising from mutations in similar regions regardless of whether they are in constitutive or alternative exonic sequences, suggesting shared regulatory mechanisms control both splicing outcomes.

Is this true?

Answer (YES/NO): NO